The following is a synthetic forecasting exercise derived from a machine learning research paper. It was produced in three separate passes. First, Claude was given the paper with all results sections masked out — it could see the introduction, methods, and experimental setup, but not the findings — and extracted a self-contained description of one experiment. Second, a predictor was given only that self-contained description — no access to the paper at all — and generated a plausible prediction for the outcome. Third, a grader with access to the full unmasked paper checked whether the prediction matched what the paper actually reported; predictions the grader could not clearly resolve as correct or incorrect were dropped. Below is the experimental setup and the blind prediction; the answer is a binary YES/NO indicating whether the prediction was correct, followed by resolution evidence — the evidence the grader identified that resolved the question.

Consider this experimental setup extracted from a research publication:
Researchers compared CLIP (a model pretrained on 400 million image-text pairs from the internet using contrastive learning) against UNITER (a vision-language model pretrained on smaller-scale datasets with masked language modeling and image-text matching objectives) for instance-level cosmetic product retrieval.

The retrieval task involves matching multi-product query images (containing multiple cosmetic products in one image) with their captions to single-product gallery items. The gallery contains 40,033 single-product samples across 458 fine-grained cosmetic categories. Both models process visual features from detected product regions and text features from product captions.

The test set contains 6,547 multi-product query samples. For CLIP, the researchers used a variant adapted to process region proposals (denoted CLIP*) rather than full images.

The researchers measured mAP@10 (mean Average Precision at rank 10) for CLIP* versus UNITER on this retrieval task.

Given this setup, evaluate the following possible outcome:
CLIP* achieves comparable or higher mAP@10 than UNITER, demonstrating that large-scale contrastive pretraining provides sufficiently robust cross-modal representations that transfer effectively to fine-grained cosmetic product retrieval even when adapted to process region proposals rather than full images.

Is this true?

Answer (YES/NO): NO